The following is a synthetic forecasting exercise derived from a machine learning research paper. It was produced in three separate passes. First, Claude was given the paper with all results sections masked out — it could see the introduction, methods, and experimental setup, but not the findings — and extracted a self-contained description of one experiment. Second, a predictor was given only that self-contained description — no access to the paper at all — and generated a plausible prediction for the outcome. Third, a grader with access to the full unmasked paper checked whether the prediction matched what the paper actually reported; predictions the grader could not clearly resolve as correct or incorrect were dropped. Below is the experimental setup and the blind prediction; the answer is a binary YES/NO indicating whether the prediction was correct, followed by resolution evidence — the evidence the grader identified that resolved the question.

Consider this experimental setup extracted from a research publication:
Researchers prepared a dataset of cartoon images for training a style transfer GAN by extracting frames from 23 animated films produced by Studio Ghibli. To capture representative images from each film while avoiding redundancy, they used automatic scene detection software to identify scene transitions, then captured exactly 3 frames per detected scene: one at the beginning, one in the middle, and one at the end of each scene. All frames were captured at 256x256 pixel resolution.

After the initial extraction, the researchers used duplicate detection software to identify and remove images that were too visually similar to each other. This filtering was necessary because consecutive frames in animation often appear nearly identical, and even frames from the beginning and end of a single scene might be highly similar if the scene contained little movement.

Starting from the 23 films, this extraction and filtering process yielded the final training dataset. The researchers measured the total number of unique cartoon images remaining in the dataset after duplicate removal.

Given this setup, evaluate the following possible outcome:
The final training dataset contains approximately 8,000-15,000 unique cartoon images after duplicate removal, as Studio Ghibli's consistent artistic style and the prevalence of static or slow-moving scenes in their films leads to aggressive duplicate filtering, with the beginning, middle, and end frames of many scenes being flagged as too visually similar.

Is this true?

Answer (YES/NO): NO